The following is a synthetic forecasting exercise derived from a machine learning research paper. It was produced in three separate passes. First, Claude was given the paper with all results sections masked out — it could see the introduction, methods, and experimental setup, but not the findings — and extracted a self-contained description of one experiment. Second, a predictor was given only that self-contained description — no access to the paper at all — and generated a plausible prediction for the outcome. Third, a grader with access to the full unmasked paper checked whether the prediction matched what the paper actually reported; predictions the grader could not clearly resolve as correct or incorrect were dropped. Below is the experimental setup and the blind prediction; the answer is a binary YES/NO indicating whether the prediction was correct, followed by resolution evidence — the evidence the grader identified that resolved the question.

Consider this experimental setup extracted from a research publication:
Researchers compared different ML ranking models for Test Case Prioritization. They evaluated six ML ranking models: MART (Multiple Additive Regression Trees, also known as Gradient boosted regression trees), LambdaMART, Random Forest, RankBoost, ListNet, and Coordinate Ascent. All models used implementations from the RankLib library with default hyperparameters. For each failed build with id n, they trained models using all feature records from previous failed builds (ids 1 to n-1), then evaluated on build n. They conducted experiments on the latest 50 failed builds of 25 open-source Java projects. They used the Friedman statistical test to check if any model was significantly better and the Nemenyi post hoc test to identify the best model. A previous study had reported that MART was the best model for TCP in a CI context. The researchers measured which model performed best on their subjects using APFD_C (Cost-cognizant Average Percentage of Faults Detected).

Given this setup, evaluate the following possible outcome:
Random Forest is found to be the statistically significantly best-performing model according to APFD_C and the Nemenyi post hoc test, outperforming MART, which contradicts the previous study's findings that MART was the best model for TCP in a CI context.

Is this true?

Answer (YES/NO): YES